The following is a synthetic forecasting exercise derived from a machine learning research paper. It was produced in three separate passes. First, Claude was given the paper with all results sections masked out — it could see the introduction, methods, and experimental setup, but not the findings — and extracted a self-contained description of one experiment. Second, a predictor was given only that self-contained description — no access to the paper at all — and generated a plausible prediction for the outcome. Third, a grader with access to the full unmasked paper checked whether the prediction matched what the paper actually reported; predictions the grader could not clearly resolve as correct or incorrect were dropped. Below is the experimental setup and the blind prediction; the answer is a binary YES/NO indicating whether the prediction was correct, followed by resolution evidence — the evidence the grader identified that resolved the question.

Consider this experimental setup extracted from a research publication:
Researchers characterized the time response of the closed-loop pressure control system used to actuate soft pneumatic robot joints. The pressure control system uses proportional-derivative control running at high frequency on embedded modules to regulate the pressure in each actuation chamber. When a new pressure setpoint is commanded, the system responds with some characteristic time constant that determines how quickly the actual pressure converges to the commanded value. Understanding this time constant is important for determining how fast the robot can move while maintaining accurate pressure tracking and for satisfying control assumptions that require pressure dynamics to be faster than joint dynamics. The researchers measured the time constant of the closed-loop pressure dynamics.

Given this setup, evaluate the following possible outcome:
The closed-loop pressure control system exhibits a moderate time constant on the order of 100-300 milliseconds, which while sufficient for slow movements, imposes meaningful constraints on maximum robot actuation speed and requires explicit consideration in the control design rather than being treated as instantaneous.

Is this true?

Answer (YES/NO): YES